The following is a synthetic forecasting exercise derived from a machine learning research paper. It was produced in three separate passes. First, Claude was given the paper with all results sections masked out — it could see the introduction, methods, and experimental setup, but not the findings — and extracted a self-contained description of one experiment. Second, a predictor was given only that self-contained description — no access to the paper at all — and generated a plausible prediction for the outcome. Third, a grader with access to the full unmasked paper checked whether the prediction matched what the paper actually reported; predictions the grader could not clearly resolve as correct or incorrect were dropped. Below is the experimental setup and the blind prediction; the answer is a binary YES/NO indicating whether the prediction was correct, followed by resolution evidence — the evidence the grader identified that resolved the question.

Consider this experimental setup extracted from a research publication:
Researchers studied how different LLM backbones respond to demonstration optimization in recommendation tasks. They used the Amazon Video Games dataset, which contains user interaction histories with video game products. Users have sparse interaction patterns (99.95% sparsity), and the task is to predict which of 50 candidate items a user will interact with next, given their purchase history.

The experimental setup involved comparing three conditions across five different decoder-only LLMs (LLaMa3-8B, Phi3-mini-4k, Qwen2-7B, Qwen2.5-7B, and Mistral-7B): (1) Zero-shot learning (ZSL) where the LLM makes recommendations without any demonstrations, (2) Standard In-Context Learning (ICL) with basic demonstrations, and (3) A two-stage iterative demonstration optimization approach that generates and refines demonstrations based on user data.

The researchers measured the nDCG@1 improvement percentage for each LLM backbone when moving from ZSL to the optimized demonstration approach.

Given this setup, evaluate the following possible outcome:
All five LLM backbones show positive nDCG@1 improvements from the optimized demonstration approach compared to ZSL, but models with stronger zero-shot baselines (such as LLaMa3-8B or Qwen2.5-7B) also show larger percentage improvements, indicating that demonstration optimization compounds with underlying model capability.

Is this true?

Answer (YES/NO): NO